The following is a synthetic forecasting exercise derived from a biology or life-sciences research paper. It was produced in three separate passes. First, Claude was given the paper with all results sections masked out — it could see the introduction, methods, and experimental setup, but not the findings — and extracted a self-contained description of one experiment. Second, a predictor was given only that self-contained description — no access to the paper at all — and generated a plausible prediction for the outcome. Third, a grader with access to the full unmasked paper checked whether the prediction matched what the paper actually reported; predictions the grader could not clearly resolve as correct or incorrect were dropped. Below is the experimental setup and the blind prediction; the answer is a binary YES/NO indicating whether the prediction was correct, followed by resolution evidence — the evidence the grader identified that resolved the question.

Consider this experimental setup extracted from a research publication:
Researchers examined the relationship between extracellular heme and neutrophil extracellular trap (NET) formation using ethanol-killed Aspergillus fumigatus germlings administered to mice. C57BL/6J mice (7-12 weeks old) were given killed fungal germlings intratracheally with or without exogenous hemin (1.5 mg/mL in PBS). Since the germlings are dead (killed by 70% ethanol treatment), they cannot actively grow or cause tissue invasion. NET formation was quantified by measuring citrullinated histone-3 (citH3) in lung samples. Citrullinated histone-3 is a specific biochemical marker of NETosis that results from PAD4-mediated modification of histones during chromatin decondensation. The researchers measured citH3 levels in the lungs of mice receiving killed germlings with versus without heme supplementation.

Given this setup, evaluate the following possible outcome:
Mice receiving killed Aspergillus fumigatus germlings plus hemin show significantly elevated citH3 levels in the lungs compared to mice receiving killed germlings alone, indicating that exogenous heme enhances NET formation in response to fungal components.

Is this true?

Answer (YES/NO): YES